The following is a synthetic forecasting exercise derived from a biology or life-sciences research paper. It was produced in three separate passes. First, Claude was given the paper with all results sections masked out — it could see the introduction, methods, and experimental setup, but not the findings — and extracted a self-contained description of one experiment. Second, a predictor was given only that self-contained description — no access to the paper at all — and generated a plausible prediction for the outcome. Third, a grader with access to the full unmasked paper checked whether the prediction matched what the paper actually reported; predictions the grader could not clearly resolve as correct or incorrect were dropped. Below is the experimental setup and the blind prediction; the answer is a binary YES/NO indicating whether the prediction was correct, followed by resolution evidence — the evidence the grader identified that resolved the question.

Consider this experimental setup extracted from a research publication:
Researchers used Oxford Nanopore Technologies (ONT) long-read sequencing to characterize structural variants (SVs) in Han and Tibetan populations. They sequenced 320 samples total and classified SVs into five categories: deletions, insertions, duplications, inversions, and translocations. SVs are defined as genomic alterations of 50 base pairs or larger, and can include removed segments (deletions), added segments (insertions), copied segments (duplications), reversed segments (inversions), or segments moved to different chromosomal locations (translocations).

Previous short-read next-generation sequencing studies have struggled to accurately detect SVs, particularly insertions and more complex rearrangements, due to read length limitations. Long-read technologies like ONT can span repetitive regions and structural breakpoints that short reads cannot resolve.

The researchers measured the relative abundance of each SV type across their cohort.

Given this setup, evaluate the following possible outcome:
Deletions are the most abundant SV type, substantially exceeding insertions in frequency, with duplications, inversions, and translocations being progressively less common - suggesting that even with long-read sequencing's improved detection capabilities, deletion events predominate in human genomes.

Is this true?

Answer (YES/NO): YES